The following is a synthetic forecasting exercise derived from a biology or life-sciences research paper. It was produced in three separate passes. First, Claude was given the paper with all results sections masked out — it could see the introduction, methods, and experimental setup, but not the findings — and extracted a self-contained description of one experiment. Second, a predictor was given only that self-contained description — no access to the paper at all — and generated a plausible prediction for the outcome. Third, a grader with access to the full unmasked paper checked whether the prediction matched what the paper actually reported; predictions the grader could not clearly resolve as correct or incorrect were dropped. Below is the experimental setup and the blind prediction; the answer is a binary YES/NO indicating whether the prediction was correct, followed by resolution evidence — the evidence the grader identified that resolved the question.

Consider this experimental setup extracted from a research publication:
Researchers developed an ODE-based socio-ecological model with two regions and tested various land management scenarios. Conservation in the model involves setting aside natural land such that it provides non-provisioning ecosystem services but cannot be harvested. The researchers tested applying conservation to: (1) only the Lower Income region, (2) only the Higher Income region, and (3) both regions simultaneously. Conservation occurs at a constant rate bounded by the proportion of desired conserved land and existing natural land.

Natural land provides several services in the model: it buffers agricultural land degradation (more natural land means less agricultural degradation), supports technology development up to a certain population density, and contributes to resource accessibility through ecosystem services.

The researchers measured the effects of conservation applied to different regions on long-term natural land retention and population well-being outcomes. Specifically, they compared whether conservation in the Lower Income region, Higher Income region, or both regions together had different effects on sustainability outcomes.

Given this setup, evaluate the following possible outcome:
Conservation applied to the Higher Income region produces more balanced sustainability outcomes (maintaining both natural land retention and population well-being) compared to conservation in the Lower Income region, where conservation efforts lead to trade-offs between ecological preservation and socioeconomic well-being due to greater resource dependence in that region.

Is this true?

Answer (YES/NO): NO